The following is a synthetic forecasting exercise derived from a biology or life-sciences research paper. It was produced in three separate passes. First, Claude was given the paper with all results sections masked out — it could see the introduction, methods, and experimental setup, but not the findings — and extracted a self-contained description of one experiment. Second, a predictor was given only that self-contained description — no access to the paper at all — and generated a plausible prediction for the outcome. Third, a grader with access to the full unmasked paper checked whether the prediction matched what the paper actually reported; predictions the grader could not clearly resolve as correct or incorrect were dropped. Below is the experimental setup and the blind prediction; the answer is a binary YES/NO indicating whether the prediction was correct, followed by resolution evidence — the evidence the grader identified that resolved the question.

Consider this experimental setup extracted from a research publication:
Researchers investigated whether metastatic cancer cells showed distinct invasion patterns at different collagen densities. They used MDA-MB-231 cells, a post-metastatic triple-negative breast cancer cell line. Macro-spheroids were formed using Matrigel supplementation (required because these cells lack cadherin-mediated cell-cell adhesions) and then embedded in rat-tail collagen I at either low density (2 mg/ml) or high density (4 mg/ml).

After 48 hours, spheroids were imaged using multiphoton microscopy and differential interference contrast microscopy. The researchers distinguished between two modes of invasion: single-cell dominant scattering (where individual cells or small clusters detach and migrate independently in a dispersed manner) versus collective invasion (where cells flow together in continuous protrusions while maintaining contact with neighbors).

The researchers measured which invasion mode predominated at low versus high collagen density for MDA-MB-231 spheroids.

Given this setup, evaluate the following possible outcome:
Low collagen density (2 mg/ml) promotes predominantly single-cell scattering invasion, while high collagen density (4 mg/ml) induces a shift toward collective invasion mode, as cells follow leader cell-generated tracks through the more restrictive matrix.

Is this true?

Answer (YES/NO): YES